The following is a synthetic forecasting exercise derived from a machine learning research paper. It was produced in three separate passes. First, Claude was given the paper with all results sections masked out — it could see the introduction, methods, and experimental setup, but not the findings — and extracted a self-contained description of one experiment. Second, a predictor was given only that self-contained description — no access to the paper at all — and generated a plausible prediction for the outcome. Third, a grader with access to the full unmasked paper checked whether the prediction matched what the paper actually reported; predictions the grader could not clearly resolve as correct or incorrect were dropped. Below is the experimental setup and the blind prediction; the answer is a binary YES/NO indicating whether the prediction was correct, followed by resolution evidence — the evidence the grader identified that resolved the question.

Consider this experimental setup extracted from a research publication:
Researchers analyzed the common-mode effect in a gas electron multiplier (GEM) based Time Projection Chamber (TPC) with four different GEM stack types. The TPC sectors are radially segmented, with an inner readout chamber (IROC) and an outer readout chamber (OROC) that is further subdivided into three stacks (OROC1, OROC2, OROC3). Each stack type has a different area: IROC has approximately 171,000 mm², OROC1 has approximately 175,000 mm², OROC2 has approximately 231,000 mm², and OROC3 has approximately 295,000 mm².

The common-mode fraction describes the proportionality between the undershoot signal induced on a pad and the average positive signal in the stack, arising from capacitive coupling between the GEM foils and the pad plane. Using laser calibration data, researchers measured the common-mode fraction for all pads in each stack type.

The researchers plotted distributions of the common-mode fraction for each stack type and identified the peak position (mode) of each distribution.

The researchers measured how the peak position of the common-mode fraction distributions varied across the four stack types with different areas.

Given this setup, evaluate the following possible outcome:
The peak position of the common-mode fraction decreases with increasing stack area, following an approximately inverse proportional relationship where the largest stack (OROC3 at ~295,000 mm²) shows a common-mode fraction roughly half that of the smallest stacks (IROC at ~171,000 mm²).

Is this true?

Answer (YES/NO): NO